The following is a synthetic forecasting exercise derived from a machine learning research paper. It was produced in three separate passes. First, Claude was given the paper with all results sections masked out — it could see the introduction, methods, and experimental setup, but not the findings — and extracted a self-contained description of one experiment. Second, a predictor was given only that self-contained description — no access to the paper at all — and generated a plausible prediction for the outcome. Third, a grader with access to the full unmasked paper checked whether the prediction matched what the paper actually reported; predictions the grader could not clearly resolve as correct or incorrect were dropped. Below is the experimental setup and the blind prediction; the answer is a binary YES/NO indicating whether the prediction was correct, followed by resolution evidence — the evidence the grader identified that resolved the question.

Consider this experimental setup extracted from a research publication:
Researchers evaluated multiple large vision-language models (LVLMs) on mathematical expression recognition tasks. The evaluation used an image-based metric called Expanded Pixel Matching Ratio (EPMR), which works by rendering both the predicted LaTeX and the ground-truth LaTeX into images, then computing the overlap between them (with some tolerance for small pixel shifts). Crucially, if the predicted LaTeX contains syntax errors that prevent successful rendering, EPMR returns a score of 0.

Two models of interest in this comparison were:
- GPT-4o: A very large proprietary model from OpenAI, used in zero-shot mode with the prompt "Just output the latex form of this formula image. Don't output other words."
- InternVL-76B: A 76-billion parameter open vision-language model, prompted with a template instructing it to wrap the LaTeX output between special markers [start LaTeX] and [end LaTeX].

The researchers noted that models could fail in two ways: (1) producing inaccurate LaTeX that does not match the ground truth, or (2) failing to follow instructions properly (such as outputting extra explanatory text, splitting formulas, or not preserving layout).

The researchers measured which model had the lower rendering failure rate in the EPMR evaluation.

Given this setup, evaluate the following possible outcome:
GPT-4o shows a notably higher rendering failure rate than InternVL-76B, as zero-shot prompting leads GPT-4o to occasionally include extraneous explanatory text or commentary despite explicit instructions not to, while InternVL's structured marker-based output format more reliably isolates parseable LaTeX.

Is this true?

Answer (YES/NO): YES